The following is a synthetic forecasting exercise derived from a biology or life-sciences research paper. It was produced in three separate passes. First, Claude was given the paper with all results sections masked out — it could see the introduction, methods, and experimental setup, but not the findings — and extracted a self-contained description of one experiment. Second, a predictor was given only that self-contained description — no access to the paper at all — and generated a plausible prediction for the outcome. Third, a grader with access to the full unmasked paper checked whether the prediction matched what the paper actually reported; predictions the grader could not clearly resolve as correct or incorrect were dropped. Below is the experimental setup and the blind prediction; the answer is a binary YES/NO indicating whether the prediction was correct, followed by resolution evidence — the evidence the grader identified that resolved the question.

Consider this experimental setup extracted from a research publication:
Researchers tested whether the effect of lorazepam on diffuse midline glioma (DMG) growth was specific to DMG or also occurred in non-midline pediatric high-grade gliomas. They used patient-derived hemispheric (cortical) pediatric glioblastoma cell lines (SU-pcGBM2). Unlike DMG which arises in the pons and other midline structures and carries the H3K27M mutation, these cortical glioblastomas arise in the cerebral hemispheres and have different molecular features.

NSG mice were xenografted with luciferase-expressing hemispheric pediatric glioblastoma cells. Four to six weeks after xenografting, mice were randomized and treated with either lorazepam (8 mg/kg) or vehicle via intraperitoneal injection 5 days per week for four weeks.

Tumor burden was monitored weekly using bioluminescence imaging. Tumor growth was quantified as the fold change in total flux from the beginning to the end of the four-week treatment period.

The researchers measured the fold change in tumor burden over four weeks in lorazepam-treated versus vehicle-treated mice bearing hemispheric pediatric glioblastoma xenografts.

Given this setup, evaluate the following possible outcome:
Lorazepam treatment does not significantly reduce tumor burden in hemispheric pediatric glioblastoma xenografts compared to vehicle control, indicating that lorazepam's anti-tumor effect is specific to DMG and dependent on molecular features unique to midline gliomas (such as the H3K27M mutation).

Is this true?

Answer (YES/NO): NO